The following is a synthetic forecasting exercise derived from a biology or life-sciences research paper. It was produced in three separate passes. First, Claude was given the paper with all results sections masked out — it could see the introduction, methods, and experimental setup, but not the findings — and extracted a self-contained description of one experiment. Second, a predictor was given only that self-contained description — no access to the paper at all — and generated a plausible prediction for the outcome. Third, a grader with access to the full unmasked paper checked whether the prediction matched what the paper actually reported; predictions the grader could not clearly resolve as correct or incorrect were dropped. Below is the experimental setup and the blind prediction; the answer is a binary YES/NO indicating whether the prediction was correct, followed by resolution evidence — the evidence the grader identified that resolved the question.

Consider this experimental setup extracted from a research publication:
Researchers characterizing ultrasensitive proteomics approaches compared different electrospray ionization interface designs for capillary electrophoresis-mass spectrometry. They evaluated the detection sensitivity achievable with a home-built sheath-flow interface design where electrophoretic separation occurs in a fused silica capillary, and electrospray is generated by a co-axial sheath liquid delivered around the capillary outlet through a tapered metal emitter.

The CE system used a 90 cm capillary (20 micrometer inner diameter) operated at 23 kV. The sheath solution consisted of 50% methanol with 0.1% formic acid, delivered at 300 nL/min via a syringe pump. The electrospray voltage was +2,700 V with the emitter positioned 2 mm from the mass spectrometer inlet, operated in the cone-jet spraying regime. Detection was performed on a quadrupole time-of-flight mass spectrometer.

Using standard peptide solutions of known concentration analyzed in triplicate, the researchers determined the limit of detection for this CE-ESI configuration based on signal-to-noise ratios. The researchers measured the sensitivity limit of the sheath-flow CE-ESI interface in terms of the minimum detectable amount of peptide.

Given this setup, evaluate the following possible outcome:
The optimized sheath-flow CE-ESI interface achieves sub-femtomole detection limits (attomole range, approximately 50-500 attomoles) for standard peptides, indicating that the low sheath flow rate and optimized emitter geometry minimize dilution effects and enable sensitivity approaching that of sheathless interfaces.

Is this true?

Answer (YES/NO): NO